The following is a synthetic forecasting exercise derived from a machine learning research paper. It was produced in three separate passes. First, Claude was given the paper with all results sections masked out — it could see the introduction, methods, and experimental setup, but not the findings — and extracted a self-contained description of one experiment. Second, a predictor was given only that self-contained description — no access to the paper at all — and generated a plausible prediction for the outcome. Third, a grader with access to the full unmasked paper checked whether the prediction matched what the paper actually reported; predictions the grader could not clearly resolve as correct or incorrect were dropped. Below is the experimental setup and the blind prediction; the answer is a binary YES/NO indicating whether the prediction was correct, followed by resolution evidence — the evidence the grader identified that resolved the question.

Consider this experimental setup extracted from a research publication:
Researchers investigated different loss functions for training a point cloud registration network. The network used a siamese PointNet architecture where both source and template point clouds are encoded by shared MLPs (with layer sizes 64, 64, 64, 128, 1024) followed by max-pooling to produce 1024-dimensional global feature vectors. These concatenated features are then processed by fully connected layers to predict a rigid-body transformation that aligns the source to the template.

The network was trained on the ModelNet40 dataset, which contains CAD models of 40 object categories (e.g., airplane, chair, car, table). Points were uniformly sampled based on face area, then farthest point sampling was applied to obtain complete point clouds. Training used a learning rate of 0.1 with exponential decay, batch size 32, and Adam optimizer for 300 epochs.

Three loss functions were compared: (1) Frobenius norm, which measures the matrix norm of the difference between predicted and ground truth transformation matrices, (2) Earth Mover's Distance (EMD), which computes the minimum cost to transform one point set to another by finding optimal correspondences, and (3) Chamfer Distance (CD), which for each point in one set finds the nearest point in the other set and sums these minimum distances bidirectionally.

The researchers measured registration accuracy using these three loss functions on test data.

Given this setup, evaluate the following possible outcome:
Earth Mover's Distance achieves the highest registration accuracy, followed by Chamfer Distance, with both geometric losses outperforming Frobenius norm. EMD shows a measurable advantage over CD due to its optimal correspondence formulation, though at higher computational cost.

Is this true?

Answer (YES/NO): NO